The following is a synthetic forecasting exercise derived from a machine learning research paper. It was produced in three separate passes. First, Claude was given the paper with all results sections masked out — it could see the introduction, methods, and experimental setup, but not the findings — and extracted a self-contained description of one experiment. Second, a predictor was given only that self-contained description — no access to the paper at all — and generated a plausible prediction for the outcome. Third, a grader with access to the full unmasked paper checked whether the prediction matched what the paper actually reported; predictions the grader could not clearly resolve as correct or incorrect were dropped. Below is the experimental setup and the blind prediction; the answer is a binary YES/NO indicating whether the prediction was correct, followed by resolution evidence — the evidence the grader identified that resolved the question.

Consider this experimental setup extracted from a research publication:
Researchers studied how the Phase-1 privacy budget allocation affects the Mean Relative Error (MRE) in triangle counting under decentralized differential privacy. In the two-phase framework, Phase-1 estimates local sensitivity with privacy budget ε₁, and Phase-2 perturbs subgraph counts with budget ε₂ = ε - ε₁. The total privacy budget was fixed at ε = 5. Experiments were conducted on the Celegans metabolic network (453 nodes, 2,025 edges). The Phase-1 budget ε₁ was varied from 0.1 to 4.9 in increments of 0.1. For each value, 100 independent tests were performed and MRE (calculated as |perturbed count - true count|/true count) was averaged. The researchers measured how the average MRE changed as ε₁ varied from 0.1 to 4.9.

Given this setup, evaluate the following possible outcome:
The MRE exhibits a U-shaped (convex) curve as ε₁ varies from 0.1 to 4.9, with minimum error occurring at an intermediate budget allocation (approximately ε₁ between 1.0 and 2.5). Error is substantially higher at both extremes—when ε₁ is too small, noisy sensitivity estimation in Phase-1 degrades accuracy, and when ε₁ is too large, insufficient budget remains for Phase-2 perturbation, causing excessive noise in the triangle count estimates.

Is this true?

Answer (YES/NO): YES